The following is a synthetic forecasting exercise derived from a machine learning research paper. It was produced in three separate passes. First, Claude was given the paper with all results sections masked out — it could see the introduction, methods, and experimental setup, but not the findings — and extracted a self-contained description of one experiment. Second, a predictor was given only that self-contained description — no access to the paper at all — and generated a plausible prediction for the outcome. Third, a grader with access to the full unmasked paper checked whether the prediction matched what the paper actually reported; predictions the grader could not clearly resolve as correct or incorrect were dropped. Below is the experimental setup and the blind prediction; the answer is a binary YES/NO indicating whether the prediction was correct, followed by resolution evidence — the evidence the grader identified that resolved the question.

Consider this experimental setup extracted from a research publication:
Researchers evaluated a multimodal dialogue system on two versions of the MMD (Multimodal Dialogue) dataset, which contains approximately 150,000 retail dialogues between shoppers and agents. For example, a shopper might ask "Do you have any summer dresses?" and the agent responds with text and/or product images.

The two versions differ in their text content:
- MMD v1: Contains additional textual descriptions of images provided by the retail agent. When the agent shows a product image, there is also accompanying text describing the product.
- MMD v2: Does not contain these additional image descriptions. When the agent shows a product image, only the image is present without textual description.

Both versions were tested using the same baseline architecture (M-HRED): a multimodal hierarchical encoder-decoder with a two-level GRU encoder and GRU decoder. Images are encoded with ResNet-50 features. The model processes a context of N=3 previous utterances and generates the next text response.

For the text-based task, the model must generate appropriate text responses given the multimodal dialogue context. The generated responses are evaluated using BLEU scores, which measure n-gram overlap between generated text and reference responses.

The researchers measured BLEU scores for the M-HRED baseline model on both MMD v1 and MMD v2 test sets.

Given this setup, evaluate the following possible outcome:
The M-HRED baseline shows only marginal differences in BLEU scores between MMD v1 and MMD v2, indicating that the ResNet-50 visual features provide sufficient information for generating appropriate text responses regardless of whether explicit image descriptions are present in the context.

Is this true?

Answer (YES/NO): NO